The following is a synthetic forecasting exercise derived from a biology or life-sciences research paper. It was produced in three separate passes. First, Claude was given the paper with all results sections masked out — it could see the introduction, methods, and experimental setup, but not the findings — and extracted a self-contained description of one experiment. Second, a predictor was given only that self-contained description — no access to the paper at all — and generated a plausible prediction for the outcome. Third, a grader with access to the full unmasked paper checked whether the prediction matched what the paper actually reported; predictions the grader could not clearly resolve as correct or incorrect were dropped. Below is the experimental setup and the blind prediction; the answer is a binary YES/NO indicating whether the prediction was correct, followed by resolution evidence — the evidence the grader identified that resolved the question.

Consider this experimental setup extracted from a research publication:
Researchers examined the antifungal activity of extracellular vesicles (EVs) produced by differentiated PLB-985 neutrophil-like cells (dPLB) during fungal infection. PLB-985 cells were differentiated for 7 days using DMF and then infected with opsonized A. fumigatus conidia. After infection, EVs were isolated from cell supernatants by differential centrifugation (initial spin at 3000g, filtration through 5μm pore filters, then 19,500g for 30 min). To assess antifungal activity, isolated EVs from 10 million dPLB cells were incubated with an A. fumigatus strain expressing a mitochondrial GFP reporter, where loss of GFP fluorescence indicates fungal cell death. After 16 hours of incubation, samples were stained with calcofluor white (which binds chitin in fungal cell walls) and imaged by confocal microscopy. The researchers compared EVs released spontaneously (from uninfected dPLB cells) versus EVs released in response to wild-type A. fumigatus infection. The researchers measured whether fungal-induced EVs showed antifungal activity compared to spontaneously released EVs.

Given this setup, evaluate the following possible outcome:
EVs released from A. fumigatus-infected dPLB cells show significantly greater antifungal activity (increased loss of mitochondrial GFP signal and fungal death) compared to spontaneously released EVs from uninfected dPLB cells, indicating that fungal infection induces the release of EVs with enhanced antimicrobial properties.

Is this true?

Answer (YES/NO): YES